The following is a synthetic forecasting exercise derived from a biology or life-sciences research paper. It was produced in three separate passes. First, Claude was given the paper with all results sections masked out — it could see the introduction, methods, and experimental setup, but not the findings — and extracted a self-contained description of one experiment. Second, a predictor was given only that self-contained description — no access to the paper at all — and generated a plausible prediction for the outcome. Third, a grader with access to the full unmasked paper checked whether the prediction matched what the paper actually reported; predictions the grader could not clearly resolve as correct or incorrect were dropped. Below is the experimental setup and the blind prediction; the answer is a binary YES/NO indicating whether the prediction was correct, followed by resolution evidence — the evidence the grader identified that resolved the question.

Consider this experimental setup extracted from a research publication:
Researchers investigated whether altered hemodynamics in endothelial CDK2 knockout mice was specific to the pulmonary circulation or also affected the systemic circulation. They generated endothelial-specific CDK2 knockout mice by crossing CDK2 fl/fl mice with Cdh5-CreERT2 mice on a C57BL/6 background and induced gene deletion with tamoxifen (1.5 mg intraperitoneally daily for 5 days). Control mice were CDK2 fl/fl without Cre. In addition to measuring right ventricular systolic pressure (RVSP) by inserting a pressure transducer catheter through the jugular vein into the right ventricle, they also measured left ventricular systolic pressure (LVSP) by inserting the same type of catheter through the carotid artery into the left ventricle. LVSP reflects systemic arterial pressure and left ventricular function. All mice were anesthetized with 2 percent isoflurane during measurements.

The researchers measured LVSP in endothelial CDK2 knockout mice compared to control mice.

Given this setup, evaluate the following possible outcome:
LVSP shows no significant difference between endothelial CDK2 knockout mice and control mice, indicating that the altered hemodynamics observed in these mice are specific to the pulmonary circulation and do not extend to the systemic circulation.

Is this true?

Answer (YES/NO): NO